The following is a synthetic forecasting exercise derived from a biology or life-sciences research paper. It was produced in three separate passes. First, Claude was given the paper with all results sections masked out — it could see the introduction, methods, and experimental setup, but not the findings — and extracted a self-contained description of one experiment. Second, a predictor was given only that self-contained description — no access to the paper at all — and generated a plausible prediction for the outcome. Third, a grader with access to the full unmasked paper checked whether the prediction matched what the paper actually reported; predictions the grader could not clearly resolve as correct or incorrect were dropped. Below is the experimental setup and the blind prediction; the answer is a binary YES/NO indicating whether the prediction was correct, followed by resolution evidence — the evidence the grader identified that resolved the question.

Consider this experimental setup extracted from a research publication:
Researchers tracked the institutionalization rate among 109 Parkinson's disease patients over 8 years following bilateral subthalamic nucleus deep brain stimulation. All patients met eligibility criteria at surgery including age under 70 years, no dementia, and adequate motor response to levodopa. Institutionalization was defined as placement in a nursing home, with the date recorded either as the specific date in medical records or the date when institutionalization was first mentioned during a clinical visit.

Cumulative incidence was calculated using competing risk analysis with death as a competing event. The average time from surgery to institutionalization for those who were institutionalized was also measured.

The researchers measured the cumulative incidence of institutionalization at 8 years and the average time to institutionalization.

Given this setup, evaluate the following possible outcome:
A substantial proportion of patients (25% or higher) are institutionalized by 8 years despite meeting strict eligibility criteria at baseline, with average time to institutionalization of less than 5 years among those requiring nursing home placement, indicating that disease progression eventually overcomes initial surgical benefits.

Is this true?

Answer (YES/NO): NO